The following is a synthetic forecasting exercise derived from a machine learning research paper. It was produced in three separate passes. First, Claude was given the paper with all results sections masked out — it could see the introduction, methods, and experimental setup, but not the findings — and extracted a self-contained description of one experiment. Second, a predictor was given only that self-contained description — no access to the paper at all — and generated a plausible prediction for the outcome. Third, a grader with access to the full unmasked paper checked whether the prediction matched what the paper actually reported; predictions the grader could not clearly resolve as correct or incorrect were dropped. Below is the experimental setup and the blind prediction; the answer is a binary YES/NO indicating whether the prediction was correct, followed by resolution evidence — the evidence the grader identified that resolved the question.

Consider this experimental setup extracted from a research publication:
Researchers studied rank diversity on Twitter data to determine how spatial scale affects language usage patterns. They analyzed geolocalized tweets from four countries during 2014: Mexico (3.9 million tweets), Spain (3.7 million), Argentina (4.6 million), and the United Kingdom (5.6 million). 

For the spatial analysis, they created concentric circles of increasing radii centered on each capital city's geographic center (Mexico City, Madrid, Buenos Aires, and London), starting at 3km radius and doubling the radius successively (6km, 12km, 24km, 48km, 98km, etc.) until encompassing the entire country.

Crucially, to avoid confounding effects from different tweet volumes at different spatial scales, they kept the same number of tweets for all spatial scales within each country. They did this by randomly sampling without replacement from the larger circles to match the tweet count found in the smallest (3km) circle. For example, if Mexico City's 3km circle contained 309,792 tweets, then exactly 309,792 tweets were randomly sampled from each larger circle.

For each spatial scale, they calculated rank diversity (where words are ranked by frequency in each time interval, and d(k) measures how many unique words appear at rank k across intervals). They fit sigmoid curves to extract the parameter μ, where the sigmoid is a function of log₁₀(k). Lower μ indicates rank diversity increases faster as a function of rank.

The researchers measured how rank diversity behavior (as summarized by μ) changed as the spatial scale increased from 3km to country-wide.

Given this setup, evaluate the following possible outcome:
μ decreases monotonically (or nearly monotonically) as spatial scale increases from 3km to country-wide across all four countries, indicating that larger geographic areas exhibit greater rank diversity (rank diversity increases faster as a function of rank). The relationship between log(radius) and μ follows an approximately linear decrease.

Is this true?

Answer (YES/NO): NO